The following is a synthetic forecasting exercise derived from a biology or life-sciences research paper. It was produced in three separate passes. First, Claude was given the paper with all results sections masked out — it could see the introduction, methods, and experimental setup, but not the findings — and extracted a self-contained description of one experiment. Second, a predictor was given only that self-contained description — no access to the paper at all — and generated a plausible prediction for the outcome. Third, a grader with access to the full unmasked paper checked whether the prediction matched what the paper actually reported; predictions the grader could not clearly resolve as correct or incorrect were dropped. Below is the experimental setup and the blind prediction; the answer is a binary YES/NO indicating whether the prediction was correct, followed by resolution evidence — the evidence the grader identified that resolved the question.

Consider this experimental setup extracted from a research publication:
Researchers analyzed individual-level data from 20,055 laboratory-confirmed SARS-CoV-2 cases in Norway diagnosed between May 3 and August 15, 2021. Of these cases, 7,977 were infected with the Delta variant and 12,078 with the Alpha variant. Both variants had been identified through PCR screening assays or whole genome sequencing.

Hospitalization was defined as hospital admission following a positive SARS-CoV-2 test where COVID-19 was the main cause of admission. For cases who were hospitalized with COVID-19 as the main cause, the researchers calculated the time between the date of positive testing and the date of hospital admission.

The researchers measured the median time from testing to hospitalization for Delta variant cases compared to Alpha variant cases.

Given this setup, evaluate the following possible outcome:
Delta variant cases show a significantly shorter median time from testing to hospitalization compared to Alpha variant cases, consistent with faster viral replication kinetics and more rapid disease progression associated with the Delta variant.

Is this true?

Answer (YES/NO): YES